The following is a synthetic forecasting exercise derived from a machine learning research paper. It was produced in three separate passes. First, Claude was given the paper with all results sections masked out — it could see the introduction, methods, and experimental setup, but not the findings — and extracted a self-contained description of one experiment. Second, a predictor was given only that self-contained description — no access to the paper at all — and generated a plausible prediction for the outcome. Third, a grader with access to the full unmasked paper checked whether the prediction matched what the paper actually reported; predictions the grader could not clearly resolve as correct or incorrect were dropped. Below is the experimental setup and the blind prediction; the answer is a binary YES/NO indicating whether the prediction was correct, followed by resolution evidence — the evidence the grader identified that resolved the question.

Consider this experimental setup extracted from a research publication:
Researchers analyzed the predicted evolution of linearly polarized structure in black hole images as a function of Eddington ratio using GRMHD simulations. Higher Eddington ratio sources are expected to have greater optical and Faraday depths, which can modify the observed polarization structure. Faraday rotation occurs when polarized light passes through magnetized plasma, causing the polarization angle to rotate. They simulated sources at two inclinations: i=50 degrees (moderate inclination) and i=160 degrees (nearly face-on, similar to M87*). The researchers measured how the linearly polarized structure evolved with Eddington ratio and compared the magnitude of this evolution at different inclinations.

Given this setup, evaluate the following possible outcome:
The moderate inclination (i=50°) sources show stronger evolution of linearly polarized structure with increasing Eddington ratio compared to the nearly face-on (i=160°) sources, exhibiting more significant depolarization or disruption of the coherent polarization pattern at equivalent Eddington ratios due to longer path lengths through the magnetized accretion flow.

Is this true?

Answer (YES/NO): YES